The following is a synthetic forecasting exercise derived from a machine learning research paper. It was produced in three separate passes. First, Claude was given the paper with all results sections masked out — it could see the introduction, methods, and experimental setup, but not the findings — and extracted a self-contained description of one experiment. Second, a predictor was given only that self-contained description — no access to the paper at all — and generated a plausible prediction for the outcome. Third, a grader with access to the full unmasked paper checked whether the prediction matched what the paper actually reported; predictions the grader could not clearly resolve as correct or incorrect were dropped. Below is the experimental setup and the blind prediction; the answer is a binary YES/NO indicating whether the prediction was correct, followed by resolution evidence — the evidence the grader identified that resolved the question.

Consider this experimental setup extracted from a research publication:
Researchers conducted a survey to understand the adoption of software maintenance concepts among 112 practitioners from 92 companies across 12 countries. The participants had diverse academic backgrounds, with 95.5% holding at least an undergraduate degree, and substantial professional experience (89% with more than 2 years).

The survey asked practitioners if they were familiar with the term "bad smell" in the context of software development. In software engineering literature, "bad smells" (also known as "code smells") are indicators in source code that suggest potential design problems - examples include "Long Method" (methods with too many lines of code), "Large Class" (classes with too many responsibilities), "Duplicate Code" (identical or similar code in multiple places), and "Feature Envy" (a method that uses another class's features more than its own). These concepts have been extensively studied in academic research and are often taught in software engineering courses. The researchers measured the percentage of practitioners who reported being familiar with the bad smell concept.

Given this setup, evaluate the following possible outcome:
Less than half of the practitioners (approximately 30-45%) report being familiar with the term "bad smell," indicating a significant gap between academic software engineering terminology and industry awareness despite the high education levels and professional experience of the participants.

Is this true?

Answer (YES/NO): NO